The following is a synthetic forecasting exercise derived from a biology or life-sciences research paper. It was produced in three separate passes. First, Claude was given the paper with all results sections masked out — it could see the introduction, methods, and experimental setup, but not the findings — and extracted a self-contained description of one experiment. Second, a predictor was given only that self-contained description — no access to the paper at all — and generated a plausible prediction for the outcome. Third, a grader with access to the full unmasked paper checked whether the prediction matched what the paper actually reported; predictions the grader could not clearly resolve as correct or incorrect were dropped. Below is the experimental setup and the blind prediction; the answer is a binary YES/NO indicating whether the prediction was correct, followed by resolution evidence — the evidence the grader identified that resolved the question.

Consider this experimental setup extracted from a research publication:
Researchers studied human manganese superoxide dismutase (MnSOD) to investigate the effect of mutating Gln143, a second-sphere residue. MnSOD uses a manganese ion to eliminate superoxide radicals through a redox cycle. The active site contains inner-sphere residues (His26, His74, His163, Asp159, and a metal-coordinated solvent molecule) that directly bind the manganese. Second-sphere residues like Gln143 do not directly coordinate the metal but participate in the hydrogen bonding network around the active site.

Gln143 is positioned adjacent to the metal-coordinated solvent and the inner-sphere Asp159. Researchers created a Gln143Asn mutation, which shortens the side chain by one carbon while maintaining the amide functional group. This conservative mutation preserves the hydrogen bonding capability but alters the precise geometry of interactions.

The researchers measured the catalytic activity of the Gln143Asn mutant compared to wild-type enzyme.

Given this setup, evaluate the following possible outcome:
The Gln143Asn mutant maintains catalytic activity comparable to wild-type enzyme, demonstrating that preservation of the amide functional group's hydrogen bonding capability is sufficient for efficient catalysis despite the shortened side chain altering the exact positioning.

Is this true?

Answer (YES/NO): NO